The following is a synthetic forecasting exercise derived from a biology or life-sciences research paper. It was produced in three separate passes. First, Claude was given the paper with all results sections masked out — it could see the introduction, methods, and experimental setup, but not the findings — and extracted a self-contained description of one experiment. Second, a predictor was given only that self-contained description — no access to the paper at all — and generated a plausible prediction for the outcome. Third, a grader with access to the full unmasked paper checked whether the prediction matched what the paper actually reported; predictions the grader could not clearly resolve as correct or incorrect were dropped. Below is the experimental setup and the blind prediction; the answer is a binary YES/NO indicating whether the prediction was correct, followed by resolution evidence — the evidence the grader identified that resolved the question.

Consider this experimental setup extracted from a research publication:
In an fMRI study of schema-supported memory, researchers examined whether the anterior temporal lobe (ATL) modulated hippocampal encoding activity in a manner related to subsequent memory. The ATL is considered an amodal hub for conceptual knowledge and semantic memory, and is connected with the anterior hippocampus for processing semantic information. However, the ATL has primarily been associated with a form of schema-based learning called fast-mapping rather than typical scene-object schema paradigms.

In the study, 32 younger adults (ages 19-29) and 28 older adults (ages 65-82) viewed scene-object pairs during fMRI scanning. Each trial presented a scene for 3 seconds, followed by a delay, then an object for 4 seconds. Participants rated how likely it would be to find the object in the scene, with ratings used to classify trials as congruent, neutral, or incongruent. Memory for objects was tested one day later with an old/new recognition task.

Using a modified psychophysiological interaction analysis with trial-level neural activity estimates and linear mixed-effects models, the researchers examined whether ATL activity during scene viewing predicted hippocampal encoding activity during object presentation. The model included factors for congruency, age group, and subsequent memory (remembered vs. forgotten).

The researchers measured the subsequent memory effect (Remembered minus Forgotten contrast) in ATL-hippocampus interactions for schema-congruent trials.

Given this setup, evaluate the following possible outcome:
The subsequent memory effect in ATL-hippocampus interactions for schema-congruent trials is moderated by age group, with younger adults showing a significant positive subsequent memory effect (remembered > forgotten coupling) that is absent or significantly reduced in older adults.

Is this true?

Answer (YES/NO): NO